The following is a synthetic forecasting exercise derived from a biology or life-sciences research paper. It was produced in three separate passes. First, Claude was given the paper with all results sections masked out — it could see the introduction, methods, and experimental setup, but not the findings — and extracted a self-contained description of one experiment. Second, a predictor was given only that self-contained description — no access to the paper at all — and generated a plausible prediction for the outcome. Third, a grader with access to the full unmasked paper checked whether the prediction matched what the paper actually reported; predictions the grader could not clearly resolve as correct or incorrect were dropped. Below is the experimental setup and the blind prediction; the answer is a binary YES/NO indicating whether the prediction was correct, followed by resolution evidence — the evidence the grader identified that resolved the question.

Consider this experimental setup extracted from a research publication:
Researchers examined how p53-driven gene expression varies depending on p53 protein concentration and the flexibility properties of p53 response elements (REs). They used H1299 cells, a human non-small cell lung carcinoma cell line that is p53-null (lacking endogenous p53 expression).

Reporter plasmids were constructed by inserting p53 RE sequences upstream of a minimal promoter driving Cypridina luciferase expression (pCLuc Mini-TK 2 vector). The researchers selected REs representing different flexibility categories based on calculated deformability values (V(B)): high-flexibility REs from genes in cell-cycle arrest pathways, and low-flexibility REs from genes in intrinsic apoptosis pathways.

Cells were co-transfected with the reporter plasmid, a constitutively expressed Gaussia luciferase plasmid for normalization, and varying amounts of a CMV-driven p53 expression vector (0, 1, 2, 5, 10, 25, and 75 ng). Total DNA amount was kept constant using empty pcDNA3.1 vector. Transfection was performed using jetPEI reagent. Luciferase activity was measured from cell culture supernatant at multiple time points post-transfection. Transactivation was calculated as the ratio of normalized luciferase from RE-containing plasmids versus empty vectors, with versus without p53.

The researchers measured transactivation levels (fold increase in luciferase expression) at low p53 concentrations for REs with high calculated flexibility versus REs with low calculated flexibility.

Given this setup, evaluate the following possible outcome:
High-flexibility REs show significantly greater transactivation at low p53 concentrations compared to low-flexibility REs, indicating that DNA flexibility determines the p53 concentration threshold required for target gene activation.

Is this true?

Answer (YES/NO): YES